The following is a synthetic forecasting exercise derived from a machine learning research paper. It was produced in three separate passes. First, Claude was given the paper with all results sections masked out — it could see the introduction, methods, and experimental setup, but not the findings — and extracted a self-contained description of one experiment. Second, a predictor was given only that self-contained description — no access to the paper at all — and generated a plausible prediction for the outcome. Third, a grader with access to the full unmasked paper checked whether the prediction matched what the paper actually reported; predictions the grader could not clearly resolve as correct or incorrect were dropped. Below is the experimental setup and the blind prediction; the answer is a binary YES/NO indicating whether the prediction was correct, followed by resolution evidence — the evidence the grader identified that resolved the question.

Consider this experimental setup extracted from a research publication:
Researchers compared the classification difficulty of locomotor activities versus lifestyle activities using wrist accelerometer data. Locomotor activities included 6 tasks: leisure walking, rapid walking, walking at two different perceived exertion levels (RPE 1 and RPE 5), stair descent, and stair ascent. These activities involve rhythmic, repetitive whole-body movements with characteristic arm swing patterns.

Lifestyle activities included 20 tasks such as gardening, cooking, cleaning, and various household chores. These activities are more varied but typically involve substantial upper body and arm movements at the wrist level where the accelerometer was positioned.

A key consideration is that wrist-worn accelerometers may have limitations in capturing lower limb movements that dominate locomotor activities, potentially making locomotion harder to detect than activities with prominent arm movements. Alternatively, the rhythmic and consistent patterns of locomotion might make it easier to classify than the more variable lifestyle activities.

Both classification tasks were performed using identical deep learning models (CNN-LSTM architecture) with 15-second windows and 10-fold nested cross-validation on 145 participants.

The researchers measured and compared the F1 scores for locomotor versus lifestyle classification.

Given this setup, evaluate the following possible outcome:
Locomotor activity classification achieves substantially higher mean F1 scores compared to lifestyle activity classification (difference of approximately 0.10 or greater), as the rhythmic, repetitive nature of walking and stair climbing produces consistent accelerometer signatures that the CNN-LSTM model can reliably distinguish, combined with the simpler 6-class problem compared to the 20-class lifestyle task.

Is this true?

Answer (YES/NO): NO